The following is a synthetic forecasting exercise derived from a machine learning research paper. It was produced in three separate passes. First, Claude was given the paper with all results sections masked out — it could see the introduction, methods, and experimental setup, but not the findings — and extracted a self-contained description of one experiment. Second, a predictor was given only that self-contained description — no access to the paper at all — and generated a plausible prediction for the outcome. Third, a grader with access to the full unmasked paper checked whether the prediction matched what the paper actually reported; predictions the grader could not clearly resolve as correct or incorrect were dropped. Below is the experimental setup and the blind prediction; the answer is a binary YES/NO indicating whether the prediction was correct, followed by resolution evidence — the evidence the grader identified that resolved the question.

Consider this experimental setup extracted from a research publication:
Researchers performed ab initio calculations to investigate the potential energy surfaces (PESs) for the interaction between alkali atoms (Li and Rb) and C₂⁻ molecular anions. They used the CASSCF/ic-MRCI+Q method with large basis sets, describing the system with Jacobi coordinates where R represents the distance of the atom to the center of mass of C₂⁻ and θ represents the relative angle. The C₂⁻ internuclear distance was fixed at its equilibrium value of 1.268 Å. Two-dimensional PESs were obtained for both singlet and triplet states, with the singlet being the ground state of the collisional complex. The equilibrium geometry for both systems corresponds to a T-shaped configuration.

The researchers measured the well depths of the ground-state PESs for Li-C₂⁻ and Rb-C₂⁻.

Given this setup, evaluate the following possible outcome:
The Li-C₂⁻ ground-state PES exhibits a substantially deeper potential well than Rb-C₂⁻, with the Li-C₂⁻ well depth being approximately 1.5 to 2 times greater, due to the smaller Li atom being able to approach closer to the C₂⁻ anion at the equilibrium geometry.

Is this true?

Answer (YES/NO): YES